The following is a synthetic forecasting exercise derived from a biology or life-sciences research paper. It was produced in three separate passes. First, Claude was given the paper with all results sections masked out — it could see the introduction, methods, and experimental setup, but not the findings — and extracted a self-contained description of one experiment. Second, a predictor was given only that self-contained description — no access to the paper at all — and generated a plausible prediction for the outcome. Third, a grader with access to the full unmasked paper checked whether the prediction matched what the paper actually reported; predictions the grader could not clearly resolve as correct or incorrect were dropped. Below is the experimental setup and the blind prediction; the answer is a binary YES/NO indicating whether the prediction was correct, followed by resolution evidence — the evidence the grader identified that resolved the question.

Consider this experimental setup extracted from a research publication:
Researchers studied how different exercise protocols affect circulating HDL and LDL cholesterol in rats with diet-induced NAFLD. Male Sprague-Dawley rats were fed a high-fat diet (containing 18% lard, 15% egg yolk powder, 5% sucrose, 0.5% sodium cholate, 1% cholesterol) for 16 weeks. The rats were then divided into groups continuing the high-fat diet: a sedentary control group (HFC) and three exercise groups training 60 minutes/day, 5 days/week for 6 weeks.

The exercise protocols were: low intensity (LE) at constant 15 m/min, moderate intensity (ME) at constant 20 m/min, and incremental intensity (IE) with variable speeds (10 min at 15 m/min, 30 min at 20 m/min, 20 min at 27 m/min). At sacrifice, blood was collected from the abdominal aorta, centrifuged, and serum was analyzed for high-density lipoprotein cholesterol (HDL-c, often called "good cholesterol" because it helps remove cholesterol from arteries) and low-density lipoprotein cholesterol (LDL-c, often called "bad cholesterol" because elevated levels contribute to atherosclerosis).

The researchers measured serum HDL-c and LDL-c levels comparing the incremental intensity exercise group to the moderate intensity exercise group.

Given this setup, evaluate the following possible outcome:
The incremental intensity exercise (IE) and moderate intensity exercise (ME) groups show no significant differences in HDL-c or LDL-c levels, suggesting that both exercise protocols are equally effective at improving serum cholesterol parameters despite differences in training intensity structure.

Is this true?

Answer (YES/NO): YES